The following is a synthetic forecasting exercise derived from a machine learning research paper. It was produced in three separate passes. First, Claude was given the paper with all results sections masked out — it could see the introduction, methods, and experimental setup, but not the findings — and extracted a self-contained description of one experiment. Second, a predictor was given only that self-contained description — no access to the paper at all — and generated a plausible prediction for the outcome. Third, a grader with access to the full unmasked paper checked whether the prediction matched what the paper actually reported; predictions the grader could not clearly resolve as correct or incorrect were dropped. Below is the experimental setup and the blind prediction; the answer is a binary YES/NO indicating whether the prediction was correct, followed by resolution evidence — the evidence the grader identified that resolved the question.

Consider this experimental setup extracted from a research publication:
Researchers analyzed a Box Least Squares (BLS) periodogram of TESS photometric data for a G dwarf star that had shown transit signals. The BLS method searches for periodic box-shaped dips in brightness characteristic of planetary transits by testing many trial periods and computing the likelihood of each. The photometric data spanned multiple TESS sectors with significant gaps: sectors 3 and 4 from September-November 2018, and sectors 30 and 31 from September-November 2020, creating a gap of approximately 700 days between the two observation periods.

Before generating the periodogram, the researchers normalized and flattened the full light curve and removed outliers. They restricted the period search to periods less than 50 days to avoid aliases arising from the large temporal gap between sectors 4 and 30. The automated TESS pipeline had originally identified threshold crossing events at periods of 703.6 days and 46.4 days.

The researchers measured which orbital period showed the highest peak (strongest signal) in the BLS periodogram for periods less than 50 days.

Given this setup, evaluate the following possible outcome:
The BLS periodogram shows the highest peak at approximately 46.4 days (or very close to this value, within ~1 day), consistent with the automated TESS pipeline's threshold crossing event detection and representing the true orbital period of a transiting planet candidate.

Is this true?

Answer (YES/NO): NO